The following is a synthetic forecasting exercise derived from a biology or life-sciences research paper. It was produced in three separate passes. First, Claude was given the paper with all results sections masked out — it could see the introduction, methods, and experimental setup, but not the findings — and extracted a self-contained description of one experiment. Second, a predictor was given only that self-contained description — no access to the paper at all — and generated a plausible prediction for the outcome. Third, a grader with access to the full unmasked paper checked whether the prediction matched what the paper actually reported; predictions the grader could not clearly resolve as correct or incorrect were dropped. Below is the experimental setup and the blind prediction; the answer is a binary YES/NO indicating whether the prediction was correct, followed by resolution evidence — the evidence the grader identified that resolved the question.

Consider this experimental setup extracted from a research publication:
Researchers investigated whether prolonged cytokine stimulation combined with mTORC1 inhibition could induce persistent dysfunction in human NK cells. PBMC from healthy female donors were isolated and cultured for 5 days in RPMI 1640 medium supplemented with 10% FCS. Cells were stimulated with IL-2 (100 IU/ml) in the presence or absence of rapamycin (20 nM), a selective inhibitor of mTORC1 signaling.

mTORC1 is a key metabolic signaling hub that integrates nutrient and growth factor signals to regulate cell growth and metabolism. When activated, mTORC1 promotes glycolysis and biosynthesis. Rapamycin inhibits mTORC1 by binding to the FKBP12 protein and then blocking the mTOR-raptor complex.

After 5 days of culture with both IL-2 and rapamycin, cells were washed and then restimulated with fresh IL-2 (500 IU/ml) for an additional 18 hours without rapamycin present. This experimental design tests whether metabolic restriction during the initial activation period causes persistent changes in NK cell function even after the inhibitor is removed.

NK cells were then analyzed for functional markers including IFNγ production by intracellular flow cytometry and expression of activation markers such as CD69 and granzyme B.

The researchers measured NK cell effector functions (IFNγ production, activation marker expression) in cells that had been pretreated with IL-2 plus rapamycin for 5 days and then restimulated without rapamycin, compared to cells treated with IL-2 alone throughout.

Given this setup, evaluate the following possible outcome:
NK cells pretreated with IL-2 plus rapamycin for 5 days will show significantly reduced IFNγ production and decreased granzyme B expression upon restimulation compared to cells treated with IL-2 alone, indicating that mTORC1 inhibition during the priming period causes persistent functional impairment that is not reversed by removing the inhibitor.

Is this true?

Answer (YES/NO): NO